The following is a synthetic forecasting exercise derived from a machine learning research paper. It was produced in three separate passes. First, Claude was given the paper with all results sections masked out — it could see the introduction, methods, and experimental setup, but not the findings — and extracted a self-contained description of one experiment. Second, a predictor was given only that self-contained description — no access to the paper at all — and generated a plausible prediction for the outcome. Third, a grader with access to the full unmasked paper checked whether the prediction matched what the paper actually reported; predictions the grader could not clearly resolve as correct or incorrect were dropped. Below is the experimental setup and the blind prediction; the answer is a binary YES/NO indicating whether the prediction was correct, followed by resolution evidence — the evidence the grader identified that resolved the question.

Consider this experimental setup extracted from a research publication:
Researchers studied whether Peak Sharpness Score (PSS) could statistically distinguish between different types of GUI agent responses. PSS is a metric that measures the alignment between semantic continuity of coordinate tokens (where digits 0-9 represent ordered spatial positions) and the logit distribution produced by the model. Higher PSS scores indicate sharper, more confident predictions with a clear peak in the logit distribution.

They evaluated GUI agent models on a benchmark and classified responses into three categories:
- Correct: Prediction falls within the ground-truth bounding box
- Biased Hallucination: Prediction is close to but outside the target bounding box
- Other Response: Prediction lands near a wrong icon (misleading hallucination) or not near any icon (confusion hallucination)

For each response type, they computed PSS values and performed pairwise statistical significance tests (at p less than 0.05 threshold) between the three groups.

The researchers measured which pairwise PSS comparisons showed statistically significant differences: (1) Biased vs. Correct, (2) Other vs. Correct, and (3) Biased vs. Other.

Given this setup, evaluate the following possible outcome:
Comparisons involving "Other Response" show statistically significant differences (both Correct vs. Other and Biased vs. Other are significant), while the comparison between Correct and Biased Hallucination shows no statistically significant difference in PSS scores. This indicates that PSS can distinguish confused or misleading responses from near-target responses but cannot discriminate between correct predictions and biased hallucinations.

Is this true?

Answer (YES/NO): YES